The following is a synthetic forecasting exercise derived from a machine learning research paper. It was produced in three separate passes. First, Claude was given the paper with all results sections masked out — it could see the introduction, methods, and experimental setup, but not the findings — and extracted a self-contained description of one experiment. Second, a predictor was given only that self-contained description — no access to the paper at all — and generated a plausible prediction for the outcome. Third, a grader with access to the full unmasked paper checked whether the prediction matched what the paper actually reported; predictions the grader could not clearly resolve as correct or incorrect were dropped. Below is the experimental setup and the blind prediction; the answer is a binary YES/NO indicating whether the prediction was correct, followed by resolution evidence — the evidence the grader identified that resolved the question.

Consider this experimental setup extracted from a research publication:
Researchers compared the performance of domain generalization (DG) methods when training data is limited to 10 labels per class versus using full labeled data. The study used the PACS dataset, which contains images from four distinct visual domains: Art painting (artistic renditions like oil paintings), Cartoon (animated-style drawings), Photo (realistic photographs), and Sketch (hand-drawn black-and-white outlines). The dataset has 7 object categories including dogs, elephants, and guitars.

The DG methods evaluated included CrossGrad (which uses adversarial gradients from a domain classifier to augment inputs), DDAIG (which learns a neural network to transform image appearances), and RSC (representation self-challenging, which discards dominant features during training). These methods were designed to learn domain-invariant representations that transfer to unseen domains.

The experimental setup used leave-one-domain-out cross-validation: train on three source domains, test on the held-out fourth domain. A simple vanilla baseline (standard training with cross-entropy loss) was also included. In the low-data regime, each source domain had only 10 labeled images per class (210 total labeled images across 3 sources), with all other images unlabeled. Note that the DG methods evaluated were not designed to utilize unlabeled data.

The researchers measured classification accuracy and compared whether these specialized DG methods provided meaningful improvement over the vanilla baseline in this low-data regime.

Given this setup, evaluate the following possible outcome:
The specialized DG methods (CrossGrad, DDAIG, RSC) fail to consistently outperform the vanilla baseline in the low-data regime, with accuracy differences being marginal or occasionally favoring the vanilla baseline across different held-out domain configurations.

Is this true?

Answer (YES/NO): YES